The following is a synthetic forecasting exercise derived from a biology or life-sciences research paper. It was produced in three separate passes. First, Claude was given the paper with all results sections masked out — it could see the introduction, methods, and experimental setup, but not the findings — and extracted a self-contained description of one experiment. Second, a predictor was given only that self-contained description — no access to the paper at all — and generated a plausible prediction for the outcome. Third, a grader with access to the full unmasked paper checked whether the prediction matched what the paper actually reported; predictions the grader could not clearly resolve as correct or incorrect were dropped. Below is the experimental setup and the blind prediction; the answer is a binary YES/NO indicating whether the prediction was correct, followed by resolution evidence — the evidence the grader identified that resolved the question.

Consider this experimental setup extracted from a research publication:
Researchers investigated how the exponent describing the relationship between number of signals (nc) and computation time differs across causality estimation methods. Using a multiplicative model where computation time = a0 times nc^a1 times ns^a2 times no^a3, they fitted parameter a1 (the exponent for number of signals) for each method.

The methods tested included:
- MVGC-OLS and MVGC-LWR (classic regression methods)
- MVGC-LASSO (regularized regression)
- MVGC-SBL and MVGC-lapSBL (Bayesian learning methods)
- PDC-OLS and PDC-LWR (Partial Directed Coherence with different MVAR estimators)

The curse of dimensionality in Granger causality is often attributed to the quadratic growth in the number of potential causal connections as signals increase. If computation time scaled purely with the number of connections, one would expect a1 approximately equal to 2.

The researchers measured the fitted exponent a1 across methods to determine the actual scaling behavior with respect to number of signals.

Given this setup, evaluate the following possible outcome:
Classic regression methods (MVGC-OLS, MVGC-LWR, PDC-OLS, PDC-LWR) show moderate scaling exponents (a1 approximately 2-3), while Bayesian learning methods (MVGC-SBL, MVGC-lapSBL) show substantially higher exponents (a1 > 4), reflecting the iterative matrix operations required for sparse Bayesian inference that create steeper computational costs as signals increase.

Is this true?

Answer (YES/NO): NO